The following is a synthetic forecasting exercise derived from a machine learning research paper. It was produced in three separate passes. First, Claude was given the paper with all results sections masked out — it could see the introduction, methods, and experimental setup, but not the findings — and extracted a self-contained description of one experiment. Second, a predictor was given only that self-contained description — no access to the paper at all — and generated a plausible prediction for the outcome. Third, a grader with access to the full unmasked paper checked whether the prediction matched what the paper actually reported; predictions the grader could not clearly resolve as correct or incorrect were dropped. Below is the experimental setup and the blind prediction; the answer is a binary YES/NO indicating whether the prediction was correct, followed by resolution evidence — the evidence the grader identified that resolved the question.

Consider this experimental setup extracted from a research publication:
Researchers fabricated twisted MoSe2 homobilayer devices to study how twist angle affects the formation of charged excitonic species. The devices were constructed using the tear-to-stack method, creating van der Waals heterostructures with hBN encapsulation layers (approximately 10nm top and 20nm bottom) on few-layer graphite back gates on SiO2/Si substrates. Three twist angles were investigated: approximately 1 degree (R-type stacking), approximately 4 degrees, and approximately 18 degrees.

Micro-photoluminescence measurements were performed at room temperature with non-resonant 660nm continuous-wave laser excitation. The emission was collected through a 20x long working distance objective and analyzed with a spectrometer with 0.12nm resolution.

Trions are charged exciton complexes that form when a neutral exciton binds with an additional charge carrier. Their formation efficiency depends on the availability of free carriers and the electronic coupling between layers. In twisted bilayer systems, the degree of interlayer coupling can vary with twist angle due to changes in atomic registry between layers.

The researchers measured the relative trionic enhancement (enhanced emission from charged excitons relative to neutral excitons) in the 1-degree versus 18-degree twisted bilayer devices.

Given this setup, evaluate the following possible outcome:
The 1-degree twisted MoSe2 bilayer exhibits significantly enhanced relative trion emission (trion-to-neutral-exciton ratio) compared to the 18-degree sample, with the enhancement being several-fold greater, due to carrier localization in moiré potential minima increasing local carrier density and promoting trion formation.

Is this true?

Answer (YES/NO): YES